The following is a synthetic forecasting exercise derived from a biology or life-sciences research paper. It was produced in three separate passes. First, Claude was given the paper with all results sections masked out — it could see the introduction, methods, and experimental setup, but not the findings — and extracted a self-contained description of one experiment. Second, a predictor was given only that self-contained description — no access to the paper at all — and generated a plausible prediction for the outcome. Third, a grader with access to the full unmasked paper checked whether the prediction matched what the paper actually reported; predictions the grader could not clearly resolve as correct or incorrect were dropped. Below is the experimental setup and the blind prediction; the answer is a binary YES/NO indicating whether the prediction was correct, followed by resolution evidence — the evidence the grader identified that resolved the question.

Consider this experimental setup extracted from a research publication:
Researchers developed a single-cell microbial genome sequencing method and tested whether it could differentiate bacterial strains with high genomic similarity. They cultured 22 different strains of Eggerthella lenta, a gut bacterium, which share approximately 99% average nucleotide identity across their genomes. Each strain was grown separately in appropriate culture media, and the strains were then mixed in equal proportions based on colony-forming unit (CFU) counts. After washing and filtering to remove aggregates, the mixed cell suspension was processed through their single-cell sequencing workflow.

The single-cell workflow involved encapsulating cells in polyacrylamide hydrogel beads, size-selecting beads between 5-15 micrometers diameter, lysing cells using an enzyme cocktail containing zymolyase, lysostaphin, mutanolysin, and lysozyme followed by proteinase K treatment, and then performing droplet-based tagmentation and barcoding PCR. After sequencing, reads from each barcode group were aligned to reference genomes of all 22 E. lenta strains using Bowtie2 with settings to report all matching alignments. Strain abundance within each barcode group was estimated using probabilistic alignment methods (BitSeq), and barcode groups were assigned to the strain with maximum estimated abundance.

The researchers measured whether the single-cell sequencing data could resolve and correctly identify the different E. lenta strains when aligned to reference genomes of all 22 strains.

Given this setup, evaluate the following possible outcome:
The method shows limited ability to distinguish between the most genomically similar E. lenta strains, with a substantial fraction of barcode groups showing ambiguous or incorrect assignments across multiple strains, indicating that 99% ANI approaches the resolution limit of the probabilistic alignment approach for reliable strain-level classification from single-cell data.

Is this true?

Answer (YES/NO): NO